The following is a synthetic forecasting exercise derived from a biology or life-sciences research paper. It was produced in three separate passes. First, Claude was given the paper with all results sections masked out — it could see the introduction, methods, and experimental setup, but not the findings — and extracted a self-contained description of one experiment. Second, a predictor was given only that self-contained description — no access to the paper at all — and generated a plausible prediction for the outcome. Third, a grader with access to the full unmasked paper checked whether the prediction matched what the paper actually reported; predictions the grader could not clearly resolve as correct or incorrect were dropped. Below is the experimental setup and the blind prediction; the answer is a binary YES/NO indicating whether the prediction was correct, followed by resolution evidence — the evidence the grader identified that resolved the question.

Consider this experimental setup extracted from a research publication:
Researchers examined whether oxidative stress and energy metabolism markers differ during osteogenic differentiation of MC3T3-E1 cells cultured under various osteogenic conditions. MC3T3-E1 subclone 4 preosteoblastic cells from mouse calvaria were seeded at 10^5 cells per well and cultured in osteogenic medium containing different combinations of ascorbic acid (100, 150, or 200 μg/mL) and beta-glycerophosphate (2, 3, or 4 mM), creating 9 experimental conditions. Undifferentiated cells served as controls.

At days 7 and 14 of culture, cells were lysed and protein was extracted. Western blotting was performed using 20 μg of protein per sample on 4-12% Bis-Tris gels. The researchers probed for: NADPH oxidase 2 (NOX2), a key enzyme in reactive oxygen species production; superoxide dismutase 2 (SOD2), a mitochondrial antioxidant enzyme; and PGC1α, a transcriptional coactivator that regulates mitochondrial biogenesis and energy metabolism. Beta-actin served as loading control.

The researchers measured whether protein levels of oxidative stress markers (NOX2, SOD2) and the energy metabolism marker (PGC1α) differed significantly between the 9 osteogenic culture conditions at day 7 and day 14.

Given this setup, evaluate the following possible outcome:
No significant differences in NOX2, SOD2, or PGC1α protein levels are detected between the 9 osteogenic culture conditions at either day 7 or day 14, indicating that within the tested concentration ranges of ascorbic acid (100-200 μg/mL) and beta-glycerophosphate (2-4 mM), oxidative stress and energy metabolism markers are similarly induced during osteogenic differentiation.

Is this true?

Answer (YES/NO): NO